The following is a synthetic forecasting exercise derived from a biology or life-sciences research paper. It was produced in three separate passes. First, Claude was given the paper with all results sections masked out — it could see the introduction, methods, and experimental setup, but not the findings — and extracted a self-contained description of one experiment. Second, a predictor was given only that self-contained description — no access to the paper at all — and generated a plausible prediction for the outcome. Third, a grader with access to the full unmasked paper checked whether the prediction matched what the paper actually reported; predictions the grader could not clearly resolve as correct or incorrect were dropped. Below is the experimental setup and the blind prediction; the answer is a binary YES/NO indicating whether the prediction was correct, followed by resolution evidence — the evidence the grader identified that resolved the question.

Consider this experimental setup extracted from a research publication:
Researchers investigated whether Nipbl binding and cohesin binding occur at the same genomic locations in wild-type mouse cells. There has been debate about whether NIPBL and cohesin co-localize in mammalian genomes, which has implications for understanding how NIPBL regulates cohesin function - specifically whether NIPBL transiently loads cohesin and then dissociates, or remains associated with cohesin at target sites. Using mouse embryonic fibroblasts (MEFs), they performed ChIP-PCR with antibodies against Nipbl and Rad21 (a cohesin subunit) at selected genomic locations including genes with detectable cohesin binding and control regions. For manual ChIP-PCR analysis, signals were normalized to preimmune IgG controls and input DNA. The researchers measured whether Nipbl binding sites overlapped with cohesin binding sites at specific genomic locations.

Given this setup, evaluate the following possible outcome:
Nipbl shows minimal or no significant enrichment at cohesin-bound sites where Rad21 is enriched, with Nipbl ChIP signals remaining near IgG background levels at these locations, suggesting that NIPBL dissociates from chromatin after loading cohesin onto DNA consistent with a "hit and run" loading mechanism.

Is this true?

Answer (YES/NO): NO